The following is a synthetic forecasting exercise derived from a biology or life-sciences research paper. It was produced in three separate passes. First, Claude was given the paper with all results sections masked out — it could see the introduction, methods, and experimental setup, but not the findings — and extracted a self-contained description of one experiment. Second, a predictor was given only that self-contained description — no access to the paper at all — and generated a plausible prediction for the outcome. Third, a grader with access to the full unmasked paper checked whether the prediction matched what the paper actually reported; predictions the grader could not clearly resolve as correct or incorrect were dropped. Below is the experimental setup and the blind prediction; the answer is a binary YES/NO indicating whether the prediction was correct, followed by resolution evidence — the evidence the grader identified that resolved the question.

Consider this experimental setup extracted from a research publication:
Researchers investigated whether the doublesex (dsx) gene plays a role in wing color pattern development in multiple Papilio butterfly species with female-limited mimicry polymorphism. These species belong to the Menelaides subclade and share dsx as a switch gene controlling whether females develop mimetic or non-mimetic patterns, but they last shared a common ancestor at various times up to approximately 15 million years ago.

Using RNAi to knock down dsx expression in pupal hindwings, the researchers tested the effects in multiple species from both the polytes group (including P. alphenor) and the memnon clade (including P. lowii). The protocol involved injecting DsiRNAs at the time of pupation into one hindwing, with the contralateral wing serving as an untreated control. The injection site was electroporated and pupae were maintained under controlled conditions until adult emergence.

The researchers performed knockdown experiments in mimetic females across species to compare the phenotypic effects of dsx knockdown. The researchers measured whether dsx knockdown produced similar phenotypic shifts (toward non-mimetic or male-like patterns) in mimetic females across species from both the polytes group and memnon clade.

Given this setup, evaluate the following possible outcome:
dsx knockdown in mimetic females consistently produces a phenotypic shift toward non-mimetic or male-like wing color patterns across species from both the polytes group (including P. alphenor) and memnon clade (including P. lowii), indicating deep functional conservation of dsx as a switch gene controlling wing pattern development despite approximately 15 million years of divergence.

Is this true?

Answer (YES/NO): YES